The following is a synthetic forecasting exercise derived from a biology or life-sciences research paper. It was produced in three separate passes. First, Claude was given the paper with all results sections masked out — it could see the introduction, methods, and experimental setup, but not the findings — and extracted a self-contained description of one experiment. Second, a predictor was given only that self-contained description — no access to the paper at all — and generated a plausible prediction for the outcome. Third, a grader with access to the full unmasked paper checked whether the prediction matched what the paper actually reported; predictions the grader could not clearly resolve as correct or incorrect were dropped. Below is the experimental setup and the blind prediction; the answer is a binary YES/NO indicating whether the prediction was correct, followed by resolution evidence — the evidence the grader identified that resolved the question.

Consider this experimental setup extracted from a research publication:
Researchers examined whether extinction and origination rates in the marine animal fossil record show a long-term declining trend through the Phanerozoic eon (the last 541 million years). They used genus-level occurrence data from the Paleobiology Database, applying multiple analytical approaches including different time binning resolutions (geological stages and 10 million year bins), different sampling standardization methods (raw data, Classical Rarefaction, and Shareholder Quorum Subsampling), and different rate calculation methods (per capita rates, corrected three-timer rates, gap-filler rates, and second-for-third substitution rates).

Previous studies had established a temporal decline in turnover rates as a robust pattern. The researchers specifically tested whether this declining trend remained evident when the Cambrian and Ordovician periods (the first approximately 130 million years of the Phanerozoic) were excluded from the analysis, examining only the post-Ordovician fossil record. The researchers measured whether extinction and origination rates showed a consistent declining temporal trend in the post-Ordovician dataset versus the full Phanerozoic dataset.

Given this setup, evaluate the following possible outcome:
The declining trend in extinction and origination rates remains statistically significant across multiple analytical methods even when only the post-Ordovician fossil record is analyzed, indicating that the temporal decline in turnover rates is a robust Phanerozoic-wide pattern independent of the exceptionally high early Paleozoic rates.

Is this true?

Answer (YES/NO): NO